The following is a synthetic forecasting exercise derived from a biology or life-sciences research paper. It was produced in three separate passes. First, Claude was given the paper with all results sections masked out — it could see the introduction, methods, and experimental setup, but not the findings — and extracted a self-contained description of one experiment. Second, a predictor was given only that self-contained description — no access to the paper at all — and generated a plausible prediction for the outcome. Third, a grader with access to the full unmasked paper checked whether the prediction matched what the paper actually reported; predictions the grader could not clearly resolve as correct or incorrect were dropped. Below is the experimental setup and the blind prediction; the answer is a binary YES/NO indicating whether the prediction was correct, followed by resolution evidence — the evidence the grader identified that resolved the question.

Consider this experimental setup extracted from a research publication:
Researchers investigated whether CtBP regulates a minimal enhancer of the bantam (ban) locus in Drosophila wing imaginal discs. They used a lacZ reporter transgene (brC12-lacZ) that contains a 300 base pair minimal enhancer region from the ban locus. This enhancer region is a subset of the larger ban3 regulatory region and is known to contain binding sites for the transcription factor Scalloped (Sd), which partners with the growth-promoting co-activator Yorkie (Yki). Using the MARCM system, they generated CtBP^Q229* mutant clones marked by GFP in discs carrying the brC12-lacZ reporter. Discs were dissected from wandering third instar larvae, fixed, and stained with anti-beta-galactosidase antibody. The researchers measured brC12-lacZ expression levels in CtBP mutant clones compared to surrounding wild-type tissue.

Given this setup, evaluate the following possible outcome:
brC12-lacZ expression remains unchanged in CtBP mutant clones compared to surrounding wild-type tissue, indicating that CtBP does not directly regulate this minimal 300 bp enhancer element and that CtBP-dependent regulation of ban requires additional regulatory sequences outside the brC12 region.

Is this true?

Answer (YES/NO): NO